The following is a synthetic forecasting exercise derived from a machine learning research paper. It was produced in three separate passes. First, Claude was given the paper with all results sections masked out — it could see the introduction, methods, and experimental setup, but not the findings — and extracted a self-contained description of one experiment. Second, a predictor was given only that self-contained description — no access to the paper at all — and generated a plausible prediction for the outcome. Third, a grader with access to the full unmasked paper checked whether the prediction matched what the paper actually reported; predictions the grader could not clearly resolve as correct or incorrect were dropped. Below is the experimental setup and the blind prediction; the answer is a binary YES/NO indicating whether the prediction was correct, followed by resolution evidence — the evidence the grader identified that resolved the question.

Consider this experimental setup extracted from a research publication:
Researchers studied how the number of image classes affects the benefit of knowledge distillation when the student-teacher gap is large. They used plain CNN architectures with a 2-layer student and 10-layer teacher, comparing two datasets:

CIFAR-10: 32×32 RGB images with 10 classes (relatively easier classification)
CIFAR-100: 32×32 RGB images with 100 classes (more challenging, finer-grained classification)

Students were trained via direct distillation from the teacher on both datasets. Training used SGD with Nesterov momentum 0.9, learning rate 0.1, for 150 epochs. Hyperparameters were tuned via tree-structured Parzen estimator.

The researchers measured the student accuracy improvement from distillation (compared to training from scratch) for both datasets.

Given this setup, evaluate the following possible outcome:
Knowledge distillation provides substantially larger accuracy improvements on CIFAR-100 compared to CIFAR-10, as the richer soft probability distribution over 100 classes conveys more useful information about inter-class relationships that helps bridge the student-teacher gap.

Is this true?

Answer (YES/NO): YES